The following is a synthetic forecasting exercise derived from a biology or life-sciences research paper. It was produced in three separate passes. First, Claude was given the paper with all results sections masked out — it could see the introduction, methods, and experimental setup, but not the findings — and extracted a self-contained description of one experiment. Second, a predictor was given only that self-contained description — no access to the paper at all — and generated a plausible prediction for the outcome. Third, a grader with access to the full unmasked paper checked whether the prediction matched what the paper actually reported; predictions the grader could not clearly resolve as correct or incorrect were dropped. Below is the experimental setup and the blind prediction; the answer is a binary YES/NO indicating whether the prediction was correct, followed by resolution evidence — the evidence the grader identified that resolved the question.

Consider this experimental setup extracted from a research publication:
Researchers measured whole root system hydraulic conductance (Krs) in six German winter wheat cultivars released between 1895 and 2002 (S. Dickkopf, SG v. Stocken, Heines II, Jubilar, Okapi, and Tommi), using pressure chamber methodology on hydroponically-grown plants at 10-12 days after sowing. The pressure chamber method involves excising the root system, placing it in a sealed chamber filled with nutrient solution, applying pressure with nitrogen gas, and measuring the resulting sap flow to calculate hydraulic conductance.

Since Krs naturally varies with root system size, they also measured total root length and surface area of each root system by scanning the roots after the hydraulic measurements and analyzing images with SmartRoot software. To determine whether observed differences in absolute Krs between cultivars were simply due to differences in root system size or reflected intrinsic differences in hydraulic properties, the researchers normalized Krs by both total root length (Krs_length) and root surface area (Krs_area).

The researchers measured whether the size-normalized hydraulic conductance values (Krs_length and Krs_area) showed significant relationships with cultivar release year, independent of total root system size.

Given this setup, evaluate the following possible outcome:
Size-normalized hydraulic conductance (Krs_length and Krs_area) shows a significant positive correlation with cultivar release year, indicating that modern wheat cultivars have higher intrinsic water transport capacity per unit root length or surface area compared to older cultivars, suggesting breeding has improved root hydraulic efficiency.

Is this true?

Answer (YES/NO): NO